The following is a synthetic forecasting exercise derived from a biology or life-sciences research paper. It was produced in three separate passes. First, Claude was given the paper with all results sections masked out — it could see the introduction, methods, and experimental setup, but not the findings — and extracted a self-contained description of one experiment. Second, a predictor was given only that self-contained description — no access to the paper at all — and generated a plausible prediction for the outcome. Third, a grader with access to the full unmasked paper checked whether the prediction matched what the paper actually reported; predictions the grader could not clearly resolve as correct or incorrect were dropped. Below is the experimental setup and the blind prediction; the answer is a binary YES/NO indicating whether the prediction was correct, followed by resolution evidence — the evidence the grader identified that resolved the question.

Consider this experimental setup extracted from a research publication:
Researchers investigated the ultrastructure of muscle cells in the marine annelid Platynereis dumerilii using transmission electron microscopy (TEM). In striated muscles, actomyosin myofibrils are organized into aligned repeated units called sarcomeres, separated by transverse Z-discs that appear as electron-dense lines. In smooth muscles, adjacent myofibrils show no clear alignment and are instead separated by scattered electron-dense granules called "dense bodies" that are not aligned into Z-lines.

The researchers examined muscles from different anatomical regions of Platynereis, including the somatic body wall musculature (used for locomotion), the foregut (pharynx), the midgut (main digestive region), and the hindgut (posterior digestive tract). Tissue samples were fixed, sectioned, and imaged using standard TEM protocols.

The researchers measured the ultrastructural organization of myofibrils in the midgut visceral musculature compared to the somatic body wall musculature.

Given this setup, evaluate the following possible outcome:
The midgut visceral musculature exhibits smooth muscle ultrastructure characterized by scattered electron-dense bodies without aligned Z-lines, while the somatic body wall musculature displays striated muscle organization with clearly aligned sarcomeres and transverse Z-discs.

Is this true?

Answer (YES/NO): NO